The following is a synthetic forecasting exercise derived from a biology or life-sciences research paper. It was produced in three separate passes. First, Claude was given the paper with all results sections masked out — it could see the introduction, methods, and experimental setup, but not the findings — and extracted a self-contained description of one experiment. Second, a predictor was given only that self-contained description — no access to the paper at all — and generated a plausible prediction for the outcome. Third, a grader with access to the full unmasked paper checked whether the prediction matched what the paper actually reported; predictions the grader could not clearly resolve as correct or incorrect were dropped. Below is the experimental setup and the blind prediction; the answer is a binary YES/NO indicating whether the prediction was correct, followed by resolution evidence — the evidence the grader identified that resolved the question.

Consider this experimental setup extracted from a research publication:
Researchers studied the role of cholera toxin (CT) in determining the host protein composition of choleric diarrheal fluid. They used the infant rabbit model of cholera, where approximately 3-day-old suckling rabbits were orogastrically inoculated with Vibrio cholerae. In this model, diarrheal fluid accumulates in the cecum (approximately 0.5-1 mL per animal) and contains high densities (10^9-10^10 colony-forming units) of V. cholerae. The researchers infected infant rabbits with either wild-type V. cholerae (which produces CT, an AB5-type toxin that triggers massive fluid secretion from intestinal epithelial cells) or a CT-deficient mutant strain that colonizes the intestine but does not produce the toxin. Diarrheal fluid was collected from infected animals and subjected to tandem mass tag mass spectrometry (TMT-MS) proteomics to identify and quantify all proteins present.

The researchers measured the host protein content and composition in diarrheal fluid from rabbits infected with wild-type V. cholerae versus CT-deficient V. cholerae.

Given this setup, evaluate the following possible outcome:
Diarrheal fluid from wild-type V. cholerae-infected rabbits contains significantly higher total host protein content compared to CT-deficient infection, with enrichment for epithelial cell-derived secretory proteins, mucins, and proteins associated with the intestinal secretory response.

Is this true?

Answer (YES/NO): NO